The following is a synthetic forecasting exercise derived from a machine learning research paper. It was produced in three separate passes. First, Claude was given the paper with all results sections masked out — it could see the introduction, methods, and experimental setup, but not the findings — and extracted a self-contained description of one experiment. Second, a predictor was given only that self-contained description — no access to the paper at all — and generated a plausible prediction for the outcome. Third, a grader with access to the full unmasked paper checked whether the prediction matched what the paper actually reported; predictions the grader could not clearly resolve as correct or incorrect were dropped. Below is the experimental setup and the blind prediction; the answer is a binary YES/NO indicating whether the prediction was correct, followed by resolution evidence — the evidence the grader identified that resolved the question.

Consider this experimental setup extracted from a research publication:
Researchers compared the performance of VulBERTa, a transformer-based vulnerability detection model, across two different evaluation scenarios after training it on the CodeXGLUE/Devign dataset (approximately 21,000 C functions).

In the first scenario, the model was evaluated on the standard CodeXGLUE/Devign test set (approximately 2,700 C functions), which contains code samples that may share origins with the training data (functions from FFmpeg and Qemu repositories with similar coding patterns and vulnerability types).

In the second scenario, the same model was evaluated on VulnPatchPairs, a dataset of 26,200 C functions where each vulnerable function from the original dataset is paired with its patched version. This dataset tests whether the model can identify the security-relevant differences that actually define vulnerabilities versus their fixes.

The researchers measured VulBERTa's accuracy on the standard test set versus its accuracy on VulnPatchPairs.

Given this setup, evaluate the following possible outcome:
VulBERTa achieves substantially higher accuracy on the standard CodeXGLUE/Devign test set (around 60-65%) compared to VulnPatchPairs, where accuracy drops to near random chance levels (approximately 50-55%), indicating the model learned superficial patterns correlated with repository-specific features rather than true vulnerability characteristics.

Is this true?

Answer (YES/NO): YES